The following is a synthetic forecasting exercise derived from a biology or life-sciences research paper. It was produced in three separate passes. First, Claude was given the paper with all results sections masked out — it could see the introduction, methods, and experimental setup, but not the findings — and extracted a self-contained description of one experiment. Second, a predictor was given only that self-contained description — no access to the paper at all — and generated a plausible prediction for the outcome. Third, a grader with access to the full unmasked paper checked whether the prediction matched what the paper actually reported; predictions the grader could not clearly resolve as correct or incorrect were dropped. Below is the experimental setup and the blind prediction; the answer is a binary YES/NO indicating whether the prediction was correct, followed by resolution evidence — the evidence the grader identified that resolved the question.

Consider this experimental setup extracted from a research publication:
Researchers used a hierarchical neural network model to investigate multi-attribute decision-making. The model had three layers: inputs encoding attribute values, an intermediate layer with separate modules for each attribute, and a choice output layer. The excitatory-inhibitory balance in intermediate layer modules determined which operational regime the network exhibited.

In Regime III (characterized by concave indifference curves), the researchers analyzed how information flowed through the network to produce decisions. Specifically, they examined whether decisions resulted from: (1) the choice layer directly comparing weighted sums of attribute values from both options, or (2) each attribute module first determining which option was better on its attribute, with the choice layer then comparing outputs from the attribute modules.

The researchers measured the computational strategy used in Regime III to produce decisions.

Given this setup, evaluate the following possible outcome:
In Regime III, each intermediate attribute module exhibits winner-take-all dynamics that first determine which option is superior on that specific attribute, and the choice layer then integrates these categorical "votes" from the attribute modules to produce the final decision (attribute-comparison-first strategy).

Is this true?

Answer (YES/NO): YES